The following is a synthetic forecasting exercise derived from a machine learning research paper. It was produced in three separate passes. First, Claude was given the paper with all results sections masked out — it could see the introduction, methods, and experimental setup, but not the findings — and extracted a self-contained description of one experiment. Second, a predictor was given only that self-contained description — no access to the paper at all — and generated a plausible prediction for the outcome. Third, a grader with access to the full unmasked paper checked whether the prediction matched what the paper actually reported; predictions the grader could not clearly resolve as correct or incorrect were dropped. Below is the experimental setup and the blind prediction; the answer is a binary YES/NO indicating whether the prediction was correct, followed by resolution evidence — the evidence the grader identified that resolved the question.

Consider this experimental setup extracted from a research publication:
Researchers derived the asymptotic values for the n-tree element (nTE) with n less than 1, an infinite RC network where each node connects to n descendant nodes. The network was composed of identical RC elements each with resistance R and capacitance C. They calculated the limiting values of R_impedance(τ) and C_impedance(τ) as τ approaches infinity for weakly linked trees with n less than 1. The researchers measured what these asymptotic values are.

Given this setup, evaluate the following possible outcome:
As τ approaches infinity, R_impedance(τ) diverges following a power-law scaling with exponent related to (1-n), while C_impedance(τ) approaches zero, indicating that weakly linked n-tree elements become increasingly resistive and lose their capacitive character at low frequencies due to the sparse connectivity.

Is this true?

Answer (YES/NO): NO